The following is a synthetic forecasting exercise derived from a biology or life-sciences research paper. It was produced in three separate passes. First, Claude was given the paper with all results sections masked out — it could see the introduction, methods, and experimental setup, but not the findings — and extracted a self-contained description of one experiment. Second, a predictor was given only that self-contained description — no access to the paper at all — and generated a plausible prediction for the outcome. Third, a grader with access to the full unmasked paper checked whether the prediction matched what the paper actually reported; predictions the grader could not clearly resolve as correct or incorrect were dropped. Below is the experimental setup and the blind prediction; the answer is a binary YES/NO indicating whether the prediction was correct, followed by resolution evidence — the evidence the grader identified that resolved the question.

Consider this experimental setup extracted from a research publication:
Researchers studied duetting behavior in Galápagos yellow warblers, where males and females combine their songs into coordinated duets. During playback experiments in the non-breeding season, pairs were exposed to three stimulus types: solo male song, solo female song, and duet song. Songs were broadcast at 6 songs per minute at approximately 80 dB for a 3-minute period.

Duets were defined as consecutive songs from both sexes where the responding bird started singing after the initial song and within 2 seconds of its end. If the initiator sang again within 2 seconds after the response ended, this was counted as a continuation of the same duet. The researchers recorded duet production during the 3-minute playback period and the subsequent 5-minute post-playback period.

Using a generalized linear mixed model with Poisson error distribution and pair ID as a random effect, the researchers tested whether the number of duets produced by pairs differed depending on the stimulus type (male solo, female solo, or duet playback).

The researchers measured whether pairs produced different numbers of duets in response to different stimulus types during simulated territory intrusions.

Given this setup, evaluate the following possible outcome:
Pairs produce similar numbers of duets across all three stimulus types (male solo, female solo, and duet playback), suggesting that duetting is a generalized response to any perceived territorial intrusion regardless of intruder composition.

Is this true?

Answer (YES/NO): NO